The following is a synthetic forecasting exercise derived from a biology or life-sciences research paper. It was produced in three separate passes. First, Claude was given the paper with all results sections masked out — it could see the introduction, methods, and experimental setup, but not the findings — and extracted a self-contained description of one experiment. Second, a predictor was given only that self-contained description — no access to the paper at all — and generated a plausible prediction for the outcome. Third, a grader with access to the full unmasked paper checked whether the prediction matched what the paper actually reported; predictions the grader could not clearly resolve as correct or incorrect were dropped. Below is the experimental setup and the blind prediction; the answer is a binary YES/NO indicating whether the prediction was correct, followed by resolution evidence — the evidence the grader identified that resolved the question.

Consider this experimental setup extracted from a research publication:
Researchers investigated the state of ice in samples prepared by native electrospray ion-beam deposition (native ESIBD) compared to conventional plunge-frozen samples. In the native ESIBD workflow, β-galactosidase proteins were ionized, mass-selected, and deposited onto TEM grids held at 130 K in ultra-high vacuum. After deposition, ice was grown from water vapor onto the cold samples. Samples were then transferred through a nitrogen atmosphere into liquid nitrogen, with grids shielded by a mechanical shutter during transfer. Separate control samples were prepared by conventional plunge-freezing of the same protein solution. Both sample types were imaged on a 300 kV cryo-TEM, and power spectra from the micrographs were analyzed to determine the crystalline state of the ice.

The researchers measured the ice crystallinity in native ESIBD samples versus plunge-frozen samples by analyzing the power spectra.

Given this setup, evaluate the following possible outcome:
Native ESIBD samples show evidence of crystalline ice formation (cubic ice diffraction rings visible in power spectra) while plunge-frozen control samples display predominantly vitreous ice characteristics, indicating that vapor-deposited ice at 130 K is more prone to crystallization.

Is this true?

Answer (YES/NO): NO